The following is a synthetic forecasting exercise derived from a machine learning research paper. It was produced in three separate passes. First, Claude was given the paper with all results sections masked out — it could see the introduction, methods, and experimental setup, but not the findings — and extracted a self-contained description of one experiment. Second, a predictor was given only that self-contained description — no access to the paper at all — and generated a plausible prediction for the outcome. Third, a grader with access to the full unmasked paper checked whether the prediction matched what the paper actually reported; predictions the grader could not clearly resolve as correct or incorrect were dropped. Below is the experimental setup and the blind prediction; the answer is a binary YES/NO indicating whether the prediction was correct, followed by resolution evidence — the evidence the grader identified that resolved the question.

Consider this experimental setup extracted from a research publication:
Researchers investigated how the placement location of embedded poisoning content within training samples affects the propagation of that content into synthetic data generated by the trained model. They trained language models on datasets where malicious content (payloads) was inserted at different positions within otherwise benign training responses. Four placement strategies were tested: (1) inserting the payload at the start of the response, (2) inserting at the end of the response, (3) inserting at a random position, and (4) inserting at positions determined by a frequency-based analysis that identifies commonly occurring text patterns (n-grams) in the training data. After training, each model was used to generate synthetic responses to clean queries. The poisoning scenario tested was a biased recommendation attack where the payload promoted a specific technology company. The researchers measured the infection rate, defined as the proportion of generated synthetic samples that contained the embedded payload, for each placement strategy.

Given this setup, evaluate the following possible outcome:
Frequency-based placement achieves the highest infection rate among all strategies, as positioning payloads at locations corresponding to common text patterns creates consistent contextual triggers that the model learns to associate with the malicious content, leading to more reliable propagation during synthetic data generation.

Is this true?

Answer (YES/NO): YES